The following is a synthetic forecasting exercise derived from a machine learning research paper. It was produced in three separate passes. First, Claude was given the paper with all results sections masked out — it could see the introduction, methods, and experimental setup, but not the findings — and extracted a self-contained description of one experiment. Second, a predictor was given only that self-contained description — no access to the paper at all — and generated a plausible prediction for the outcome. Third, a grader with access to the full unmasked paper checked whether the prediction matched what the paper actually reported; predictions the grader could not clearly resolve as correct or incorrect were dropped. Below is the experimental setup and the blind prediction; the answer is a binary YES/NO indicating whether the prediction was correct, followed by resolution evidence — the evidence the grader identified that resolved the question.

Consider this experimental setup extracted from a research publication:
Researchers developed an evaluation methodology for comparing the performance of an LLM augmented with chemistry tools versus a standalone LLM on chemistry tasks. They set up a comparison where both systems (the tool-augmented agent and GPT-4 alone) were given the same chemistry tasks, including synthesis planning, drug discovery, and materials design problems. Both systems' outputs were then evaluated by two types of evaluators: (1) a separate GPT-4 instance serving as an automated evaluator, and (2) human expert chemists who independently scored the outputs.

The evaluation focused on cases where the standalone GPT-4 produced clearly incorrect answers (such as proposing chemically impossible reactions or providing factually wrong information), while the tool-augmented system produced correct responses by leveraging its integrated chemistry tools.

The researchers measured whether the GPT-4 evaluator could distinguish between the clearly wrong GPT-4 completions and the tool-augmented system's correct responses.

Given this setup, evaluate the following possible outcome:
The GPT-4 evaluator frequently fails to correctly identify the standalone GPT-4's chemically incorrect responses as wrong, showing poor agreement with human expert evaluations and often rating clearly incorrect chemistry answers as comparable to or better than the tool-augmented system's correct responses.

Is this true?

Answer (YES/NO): YES